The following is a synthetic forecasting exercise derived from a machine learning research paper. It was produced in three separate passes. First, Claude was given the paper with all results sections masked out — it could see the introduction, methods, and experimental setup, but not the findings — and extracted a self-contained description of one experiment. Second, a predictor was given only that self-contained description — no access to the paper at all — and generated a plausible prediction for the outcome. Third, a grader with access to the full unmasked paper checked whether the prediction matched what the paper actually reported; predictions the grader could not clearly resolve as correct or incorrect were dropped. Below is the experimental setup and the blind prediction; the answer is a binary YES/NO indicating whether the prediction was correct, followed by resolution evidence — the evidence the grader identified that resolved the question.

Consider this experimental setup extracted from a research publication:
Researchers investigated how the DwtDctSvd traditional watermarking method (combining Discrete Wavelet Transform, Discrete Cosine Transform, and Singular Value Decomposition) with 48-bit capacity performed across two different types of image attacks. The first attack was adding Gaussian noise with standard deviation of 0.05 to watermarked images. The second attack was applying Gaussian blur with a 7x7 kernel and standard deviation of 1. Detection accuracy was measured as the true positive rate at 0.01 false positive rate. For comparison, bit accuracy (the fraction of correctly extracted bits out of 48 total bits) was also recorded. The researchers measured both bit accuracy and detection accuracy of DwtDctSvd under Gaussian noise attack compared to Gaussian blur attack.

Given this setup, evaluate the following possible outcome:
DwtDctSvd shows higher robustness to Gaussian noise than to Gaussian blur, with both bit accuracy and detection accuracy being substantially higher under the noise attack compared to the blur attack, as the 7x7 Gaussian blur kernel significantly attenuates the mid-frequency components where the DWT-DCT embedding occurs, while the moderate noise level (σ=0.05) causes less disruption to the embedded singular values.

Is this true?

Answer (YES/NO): NO